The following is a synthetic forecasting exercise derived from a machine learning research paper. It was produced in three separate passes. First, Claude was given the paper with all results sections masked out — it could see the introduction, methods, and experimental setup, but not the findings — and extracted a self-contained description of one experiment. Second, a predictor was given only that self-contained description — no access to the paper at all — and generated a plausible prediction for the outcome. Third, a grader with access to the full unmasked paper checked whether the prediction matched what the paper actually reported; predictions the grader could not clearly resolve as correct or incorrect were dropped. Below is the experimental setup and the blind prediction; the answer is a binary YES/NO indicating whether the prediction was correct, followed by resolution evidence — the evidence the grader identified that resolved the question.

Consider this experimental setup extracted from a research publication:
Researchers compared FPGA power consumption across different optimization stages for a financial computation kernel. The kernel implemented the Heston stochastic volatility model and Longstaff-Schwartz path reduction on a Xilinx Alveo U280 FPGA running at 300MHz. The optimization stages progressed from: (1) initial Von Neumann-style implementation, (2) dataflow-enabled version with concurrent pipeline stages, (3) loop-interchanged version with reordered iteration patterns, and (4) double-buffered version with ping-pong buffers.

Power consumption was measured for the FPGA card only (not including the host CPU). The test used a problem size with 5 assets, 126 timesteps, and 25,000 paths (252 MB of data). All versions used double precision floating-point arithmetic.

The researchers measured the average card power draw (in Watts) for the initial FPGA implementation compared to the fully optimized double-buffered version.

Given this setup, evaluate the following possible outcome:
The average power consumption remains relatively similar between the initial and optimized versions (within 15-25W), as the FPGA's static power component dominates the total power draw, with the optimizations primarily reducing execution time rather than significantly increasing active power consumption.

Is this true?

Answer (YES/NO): NO